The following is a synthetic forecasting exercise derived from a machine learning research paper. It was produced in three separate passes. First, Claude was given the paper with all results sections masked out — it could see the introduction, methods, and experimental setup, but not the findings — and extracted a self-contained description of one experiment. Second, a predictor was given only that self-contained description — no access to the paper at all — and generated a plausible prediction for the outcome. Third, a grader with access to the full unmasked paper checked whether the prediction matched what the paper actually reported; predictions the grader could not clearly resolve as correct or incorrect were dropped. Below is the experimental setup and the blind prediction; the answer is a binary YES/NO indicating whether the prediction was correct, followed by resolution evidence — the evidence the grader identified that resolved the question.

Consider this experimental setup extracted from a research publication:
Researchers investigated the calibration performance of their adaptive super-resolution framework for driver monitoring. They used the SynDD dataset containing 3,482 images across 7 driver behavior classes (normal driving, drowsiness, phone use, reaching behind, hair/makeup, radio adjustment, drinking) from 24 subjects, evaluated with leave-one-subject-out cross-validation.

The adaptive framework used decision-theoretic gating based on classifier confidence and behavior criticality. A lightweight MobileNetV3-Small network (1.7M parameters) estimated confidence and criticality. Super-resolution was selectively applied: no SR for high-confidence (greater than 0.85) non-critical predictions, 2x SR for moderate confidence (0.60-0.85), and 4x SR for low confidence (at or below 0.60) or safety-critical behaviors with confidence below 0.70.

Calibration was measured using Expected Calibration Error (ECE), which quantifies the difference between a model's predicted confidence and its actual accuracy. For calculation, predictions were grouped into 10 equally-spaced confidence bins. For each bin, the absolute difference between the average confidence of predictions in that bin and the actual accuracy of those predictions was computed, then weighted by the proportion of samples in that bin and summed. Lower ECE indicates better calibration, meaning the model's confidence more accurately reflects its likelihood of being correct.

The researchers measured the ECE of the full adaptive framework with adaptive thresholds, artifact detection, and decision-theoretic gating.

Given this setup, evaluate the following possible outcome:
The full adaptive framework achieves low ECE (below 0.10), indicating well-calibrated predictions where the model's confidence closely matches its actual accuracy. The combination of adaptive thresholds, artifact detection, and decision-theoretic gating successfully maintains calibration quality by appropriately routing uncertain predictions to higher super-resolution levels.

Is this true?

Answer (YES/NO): YES